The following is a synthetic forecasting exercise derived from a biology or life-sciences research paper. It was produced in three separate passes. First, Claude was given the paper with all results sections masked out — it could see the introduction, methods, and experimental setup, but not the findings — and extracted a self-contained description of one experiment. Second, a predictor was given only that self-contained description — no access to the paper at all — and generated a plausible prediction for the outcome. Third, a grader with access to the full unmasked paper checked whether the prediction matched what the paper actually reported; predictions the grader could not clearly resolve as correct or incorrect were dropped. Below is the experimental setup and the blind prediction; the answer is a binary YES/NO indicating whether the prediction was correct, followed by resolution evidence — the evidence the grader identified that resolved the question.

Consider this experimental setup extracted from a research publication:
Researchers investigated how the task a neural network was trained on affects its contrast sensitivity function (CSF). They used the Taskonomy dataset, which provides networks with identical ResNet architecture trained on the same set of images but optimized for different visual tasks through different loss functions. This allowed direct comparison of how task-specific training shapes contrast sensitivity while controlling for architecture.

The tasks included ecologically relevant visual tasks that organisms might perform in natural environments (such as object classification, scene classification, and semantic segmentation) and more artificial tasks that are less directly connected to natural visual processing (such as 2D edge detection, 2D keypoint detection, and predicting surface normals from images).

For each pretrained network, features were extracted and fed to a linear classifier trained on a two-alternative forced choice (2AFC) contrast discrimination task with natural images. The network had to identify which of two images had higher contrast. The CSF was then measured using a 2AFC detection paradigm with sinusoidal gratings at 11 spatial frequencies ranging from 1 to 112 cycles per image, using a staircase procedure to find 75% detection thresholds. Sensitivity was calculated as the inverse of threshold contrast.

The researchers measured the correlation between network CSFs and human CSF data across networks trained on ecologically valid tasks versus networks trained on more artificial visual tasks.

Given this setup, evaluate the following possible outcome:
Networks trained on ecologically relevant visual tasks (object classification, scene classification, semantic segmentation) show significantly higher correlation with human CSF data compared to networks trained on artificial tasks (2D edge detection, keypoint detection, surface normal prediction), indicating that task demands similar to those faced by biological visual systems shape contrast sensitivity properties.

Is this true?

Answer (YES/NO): NO